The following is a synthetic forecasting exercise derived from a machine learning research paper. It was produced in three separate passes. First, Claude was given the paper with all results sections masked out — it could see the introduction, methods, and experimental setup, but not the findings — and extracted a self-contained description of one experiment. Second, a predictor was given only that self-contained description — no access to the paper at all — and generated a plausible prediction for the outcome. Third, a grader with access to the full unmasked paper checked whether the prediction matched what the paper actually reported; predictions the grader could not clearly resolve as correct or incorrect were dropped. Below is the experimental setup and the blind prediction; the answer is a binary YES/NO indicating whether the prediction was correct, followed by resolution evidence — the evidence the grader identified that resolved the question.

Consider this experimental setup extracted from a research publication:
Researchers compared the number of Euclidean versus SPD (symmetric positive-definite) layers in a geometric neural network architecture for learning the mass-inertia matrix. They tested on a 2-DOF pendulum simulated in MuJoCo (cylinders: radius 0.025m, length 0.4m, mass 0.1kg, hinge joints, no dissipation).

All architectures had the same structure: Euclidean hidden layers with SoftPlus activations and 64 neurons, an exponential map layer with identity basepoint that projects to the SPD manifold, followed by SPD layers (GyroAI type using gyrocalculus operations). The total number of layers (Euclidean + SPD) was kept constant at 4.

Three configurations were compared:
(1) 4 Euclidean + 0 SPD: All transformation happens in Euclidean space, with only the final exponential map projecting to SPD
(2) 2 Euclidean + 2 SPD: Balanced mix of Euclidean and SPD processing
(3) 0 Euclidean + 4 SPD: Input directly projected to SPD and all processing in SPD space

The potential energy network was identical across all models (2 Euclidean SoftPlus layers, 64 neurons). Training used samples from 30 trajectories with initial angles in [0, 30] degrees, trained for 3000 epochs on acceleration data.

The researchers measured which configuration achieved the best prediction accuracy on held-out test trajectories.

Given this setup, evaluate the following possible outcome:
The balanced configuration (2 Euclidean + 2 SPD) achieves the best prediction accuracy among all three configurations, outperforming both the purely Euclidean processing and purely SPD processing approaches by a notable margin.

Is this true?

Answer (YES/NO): NO